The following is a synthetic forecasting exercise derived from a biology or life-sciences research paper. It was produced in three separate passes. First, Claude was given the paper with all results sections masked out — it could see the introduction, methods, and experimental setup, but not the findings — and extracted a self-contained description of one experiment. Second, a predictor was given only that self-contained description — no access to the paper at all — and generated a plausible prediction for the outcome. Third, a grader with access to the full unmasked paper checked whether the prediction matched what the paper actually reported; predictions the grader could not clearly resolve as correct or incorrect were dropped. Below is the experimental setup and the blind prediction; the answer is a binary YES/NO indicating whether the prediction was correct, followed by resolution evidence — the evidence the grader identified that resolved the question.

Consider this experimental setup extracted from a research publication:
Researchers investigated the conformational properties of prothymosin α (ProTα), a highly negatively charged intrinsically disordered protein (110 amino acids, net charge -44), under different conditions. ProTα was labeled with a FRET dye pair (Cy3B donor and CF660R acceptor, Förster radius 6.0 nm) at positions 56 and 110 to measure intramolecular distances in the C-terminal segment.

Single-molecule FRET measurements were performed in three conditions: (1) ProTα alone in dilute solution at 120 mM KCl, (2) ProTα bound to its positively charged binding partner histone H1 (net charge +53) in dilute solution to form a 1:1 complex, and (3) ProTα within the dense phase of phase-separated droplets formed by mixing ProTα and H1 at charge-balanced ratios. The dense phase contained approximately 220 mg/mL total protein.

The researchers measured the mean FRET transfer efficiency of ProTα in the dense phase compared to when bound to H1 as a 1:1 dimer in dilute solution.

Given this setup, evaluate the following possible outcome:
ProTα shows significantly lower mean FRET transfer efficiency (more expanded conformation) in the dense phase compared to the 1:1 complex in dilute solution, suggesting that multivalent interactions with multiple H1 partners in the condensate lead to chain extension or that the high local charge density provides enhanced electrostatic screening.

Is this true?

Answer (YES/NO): YES